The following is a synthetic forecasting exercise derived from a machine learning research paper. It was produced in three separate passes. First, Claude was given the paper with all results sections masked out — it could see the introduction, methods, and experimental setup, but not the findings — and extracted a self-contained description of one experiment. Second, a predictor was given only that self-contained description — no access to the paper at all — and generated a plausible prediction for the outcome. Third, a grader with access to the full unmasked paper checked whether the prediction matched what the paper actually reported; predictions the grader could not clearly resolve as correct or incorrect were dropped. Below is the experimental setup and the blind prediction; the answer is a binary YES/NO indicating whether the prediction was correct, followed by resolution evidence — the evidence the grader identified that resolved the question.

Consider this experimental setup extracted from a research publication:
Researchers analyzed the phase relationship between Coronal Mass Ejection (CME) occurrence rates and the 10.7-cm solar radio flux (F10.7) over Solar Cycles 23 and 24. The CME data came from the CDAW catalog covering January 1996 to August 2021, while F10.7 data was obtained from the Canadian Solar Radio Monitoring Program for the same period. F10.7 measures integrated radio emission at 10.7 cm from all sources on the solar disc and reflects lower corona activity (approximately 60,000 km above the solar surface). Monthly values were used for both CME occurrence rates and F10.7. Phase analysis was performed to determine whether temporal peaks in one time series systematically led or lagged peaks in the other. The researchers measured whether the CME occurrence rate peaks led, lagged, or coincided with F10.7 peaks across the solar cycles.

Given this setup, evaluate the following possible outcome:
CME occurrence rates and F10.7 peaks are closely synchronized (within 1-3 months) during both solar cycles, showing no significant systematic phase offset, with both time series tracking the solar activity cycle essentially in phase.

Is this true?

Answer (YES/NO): YES